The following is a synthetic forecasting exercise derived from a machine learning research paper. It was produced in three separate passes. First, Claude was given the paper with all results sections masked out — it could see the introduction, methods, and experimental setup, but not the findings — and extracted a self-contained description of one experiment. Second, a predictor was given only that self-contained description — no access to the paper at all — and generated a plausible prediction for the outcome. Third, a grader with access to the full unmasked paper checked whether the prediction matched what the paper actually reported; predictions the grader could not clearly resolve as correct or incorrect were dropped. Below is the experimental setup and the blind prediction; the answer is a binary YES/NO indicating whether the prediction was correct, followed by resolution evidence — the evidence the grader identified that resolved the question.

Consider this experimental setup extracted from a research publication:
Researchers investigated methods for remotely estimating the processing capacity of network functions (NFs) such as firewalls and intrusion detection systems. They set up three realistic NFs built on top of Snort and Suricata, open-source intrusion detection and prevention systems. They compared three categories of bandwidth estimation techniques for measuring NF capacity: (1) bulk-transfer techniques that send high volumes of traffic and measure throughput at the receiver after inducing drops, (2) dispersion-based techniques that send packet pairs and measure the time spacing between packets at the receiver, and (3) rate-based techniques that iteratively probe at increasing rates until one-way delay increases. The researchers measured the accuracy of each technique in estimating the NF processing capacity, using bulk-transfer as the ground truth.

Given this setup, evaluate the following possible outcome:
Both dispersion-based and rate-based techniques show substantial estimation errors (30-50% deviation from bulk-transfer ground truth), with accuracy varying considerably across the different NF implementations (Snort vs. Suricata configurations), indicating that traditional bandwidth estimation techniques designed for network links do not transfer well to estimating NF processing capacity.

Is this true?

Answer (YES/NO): NO